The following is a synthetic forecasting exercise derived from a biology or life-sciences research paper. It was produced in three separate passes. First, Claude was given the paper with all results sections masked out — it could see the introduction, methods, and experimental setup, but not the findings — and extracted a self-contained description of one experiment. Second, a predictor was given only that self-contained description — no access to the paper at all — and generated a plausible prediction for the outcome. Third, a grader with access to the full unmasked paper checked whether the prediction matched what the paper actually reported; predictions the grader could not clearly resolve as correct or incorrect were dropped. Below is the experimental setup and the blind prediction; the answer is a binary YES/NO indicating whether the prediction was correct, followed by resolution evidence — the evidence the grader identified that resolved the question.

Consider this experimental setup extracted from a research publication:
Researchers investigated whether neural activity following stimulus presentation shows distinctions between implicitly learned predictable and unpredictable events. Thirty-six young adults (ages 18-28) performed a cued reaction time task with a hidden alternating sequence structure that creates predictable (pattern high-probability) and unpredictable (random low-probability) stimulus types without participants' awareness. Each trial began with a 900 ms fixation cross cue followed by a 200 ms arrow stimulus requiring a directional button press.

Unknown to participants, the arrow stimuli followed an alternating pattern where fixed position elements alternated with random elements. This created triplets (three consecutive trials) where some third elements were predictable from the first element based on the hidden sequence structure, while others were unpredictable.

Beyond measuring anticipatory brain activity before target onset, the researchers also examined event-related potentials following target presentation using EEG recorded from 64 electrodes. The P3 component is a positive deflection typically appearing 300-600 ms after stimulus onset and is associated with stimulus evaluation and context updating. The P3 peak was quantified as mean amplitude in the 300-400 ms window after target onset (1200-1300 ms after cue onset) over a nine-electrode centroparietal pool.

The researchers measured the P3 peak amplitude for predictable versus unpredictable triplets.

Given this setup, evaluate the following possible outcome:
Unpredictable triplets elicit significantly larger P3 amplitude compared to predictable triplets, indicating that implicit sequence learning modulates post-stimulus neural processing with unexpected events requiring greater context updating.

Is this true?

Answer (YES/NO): NO